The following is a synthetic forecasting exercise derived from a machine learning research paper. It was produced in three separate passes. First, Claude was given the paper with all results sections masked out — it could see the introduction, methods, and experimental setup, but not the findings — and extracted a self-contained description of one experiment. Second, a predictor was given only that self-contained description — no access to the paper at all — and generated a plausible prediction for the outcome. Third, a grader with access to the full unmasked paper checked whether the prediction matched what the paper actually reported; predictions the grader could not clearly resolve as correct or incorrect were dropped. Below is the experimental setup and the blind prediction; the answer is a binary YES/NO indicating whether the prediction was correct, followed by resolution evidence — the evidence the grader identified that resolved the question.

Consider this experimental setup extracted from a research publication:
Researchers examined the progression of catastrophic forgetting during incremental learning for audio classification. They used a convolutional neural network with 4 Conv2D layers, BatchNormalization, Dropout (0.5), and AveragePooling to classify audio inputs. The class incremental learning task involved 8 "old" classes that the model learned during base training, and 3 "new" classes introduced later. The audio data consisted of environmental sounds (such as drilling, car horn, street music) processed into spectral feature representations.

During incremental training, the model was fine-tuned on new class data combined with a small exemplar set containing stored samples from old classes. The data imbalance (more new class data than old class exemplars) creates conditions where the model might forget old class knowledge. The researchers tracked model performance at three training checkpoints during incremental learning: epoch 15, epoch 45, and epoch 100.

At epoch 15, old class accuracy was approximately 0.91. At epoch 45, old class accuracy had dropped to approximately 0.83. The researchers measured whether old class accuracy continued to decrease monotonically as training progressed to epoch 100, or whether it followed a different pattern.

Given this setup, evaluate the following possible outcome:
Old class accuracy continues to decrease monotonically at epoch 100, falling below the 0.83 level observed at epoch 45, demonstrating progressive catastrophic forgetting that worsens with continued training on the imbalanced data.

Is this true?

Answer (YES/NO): NO